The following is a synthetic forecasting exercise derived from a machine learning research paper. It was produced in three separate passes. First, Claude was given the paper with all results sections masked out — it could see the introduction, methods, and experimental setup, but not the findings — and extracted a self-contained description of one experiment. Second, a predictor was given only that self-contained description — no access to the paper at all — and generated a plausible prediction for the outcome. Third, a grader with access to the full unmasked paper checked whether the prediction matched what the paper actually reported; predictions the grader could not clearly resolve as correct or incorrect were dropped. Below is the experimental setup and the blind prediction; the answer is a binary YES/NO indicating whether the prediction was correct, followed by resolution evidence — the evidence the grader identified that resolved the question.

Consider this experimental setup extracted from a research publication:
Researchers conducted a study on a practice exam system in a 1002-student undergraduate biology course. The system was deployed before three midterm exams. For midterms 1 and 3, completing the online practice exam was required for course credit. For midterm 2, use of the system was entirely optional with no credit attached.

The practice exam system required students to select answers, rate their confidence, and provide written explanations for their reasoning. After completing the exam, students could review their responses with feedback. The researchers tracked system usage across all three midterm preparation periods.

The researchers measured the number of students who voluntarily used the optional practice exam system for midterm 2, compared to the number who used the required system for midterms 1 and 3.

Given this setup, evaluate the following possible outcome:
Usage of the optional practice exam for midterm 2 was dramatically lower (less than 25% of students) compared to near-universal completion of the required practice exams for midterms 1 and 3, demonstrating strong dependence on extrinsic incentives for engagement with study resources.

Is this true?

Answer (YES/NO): NO